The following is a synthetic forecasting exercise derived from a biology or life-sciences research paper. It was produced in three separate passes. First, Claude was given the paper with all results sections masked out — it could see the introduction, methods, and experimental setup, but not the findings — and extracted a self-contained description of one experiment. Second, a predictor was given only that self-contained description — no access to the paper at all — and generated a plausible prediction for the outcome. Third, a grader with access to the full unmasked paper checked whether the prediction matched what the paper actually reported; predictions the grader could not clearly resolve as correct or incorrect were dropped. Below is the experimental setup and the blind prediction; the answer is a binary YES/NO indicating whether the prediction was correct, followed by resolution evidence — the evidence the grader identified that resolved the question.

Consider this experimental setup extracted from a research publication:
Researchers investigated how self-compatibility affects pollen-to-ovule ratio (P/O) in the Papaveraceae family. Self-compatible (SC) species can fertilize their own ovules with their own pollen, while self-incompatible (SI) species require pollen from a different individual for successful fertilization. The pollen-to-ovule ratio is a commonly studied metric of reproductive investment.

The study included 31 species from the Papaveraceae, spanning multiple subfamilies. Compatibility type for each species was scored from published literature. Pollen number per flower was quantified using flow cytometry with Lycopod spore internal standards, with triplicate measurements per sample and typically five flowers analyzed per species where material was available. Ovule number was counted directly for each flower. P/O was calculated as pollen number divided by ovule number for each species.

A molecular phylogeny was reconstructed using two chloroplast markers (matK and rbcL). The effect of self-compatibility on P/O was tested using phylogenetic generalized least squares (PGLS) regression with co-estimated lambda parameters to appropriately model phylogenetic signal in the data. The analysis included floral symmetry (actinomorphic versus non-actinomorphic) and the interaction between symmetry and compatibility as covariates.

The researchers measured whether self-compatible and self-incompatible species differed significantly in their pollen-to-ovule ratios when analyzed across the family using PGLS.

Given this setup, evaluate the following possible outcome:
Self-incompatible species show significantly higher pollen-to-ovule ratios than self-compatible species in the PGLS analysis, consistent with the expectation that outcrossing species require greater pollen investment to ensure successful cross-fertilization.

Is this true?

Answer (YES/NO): NO